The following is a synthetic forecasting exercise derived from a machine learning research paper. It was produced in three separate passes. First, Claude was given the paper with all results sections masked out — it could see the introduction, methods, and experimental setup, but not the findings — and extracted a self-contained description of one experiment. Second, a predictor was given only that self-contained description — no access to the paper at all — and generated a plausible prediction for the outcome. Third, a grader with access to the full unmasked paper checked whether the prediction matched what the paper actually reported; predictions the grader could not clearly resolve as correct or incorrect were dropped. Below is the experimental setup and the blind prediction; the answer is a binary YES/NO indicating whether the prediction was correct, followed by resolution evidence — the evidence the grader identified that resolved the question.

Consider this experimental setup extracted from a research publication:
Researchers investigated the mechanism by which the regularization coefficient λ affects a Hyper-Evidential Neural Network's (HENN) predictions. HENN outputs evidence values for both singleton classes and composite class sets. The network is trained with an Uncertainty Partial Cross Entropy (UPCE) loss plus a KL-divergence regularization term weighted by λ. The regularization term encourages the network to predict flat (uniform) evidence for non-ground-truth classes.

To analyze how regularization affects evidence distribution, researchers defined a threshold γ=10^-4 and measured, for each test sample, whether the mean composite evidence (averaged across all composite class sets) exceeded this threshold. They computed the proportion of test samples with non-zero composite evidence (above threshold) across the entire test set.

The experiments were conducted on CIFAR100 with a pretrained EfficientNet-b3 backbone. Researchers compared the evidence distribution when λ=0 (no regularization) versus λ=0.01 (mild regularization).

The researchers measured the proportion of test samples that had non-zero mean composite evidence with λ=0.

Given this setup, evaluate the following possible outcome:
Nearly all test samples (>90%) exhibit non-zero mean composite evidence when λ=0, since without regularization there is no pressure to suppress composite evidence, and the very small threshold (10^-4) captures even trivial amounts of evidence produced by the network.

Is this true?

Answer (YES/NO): NO